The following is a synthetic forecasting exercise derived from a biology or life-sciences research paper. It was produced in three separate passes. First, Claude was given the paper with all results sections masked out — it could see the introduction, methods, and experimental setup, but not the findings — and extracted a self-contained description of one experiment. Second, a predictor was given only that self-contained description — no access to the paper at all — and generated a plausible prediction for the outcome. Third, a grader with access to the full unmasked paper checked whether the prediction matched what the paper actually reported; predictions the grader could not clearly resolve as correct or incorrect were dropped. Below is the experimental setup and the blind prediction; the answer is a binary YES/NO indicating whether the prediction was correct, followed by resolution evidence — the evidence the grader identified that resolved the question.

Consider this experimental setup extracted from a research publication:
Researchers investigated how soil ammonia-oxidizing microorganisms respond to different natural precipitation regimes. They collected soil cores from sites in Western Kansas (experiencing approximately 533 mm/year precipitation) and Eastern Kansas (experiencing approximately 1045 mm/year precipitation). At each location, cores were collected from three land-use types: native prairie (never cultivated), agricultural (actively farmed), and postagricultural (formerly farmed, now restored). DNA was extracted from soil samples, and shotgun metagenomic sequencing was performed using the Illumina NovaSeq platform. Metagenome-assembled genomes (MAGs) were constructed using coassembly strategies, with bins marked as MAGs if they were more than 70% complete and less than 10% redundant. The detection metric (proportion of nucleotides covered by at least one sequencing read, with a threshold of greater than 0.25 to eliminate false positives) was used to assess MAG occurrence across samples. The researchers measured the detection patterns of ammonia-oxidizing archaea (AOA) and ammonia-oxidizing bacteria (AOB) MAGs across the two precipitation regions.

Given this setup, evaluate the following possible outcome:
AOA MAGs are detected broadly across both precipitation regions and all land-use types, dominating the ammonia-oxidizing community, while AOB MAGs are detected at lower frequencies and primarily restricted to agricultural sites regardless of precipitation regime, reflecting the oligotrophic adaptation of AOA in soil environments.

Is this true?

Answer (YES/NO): NO